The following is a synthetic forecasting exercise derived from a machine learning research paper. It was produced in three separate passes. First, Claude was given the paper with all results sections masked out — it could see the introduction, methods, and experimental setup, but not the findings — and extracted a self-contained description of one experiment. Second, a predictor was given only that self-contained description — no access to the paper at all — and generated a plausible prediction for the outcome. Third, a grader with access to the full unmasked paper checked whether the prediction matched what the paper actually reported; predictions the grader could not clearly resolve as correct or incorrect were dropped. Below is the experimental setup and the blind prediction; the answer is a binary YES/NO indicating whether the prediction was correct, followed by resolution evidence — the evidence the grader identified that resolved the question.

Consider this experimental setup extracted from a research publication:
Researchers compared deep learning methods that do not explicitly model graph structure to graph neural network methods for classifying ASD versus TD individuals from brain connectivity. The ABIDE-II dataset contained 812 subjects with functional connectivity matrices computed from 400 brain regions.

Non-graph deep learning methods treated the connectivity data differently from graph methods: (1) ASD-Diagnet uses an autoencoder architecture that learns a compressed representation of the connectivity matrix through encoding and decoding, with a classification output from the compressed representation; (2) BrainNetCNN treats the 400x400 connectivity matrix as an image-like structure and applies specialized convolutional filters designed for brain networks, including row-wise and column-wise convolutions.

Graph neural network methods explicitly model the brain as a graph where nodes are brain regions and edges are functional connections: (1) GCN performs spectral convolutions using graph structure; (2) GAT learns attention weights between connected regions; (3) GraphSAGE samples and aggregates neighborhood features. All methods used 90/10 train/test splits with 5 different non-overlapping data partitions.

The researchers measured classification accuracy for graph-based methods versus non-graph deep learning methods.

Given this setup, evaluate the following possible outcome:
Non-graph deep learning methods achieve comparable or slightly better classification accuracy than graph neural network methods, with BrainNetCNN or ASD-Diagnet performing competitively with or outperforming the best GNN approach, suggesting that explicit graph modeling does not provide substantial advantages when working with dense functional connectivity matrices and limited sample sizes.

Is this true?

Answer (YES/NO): NO